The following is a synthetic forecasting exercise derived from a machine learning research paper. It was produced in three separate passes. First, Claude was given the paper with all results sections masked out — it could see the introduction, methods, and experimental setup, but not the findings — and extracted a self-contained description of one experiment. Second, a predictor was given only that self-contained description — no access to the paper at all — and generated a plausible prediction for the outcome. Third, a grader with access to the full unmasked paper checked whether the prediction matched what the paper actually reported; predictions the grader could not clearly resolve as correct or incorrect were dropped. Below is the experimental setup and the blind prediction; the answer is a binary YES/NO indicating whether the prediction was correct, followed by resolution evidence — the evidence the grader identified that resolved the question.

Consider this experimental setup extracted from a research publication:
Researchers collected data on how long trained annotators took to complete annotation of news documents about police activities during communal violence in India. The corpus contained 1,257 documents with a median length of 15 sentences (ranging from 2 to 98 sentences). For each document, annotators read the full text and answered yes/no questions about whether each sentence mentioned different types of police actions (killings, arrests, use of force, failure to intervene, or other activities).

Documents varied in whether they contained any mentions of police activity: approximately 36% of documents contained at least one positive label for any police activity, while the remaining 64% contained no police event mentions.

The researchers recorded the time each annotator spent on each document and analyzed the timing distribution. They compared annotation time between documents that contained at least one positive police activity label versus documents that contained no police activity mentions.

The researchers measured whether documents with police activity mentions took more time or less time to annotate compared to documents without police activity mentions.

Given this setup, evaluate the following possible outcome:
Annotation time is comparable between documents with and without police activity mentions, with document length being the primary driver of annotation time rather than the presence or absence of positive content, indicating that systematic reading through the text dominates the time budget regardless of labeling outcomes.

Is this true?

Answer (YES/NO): NO